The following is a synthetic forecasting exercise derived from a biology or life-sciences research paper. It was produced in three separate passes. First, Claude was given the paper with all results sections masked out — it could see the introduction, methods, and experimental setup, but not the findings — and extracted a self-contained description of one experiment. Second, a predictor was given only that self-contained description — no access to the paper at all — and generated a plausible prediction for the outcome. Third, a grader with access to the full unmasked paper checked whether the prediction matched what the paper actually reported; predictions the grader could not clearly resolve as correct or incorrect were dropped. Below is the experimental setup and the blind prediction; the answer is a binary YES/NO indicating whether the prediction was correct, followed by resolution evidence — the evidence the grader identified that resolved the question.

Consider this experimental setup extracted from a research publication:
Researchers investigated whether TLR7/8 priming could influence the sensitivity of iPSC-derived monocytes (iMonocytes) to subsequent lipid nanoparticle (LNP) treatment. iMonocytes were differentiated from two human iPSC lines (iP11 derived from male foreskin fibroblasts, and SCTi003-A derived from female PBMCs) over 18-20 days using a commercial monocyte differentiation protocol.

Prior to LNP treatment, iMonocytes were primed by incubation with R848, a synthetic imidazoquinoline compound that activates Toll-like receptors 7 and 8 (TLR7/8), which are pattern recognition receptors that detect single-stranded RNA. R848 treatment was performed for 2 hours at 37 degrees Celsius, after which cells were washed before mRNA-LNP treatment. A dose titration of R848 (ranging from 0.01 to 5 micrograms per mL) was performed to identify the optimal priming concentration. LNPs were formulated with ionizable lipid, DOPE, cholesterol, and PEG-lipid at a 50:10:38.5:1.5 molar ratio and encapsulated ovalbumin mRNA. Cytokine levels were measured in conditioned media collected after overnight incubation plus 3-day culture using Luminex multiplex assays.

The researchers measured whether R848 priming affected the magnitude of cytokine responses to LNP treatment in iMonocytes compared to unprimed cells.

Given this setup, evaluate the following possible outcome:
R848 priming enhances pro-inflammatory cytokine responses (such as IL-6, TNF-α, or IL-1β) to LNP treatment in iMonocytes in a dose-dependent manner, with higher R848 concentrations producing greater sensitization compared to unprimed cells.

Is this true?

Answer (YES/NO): NO